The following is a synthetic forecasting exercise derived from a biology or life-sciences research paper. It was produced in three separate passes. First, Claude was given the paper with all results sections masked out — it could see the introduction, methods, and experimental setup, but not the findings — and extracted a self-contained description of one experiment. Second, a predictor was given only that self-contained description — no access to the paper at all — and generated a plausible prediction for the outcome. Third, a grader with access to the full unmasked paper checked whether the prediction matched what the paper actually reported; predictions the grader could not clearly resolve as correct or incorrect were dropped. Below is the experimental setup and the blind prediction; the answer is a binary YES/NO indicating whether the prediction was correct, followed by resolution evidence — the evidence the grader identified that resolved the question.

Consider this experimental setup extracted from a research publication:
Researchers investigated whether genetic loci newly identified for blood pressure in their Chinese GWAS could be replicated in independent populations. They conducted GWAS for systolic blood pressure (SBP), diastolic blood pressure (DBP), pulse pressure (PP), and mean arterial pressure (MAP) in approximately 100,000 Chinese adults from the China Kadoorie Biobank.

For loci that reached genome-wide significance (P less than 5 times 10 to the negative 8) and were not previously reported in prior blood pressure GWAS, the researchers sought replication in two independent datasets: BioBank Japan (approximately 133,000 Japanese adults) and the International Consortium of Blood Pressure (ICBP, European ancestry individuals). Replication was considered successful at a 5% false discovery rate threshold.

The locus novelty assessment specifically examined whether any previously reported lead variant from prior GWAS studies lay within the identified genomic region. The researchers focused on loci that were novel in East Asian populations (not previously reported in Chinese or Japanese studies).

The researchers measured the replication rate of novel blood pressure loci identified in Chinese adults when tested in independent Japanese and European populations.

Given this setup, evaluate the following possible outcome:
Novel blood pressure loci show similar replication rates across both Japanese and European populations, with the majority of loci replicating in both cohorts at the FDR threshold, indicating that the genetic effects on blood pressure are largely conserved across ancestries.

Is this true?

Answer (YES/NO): NO